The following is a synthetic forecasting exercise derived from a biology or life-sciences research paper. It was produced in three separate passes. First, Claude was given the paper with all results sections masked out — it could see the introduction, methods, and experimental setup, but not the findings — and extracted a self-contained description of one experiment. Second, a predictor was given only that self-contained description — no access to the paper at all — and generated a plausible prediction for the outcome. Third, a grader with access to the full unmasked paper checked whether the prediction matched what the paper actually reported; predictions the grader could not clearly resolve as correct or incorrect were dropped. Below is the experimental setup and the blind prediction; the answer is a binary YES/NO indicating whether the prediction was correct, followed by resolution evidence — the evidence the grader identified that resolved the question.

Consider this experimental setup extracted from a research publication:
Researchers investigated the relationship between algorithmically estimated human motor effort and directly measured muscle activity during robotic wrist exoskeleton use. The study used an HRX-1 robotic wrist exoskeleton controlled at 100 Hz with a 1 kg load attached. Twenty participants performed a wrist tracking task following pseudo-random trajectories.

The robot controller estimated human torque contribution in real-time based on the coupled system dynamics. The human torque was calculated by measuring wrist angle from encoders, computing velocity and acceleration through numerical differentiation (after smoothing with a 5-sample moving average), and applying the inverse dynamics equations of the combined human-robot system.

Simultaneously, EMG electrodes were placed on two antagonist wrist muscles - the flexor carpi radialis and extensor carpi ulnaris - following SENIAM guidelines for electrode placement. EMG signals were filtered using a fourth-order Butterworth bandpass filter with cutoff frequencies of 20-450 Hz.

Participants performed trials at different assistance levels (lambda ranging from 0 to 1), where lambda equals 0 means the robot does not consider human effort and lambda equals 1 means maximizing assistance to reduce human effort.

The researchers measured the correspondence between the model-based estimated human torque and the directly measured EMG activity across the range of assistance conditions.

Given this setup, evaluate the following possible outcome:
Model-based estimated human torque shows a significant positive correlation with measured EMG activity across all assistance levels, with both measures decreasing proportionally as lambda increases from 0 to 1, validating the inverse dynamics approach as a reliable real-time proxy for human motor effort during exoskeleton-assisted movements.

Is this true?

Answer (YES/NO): NO